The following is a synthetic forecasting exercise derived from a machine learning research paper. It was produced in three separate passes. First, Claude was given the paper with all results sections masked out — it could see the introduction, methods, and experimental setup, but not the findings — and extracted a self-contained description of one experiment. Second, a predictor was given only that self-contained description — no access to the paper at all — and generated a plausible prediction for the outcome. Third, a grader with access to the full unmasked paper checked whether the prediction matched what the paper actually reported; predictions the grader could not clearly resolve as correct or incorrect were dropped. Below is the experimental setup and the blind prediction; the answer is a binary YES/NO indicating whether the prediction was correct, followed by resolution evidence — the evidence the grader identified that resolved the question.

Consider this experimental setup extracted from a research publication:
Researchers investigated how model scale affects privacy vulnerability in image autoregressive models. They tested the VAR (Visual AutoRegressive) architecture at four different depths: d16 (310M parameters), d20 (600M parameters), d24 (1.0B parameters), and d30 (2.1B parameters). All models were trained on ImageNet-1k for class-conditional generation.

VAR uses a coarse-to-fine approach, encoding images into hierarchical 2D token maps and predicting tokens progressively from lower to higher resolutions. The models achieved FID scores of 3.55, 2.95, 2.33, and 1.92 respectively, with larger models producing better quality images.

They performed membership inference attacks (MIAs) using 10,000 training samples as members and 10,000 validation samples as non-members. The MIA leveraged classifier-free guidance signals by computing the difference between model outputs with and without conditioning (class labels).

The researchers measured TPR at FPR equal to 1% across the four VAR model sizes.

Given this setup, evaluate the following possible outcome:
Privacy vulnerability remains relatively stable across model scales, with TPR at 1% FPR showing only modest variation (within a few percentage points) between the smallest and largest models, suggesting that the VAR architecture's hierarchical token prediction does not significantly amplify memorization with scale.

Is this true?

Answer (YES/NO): NO